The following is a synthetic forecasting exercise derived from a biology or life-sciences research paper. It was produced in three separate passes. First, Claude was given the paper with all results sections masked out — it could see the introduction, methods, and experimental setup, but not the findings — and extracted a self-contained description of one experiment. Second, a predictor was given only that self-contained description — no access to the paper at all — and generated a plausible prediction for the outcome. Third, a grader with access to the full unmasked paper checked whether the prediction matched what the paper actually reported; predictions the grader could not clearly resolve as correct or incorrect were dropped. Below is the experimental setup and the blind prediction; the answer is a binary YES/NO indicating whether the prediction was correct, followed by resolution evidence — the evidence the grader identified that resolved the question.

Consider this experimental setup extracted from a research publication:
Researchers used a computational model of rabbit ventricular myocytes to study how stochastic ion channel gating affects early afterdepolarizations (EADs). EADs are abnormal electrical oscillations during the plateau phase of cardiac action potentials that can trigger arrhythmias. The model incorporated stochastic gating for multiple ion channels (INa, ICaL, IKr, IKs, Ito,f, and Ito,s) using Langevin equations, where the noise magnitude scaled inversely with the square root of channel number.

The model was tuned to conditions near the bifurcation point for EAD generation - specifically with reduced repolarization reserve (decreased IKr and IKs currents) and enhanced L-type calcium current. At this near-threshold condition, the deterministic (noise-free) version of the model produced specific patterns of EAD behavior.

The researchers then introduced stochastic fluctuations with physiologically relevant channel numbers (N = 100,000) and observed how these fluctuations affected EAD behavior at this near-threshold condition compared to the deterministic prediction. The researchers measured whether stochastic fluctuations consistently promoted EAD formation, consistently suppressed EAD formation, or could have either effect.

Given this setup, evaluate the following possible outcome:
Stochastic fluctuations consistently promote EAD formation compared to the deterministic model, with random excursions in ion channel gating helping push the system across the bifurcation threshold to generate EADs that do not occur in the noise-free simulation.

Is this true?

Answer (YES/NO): NO